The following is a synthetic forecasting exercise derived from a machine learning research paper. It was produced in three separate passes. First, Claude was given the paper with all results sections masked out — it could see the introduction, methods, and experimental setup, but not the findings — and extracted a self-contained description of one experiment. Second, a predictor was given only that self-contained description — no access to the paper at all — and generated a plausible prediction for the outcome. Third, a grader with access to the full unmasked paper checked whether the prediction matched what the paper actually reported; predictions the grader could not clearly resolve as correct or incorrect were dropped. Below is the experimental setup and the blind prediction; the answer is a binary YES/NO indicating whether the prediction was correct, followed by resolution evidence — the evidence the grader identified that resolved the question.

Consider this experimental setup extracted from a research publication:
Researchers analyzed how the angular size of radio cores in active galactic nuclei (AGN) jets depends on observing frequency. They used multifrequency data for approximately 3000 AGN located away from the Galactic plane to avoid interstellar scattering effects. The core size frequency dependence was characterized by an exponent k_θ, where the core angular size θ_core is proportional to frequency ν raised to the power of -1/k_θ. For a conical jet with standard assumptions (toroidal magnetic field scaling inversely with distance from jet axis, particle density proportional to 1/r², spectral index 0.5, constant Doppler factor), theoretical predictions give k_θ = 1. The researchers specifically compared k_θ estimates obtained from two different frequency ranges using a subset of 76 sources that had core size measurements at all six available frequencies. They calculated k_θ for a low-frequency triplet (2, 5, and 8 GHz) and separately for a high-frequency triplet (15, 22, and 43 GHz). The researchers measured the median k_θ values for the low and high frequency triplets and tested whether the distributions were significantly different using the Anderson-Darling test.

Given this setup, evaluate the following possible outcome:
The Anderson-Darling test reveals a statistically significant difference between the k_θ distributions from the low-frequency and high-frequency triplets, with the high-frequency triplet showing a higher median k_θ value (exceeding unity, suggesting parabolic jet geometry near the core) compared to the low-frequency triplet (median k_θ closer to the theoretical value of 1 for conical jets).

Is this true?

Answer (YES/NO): YES